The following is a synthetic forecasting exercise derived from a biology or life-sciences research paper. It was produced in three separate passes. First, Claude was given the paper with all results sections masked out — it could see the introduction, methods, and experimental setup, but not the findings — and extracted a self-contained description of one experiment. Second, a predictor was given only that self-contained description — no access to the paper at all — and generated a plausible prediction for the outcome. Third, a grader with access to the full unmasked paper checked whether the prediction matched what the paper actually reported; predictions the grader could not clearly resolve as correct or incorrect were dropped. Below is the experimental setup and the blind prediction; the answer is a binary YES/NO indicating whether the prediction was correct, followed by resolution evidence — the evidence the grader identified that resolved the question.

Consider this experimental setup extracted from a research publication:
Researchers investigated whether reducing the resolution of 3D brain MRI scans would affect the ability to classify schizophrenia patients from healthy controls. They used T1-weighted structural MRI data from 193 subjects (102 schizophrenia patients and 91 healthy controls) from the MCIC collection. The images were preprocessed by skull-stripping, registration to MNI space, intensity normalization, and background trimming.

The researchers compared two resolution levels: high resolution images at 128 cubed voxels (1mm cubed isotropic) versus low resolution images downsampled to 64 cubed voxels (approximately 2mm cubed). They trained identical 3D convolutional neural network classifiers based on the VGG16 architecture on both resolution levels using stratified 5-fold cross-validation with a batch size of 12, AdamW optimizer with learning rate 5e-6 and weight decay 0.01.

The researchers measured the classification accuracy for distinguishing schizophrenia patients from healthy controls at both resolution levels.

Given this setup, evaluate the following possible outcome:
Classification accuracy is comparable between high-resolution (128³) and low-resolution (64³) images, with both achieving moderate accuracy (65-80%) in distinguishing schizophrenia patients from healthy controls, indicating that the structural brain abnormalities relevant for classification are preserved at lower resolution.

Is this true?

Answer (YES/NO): NO